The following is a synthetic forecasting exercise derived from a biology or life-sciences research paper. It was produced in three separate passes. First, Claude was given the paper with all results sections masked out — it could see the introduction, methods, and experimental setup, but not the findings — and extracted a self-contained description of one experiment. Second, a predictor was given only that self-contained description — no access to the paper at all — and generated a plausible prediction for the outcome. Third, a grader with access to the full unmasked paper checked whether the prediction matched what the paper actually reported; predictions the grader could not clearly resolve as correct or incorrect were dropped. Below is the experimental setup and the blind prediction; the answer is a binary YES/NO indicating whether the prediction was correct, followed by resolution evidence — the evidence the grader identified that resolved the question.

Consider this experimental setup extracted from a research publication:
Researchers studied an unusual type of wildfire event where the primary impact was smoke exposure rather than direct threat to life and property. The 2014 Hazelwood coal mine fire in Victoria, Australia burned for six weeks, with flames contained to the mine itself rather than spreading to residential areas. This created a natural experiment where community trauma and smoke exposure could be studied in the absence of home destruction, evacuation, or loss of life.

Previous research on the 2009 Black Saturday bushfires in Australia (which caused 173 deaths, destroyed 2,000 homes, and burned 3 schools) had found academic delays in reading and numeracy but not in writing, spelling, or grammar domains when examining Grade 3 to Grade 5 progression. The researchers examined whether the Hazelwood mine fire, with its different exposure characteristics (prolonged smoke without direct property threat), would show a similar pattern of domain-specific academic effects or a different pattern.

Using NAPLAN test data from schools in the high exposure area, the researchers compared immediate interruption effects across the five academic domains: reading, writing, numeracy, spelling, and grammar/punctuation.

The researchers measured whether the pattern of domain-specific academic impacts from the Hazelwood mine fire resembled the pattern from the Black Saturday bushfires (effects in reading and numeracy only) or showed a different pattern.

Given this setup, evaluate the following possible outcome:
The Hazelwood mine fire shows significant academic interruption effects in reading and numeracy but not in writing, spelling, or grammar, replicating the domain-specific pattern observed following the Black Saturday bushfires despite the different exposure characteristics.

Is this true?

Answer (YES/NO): NO